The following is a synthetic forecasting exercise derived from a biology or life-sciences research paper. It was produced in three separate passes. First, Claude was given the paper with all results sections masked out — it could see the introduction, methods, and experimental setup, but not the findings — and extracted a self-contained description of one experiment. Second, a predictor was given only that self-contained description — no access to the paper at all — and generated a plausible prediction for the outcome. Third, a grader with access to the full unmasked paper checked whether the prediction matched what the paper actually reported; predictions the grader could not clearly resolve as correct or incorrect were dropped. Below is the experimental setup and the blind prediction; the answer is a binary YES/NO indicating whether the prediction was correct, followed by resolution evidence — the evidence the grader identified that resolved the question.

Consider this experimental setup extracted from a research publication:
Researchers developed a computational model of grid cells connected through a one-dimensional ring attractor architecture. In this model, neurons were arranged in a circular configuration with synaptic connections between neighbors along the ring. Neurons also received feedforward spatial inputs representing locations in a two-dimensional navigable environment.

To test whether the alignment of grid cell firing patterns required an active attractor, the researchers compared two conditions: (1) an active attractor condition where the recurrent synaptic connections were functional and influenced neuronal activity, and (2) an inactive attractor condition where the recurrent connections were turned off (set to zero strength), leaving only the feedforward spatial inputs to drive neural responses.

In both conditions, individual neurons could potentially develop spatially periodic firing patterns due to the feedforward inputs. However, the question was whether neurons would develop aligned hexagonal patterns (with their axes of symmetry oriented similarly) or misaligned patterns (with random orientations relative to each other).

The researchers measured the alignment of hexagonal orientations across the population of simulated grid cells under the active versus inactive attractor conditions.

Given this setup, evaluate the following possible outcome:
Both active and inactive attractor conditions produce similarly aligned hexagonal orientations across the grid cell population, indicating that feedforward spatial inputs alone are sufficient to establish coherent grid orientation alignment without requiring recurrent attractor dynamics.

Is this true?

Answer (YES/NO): NO